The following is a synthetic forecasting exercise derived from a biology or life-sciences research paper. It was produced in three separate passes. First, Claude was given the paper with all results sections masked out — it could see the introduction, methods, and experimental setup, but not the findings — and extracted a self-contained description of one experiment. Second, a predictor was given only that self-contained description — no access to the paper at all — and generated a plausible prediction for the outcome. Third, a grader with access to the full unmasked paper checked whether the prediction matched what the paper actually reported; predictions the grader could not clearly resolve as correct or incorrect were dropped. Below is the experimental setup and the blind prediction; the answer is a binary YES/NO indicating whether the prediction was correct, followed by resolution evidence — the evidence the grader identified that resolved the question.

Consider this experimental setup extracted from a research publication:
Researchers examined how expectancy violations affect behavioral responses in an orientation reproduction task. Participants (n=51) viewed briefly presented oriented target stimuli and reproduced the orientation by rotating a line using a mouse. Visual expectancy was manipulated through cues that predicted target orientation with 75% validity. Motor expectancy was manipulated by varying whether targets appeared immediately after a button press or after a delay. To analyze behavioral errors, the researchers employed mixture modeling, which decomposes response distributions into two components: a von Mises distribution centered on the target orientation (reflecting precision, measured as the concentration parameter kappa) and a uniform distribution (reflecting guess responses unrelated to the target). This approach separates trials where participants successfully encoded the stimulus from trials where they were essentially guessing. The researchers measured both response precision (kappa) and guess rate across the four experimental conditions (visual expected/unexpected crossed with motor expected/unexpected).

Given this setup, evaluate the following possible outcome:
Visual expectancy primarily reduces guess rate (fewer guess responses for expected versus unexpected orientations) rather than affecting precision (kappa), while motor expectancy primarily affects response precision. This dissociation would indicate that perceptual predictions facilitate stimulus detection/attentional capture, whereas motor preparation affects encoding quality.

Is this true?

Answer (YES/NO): NO